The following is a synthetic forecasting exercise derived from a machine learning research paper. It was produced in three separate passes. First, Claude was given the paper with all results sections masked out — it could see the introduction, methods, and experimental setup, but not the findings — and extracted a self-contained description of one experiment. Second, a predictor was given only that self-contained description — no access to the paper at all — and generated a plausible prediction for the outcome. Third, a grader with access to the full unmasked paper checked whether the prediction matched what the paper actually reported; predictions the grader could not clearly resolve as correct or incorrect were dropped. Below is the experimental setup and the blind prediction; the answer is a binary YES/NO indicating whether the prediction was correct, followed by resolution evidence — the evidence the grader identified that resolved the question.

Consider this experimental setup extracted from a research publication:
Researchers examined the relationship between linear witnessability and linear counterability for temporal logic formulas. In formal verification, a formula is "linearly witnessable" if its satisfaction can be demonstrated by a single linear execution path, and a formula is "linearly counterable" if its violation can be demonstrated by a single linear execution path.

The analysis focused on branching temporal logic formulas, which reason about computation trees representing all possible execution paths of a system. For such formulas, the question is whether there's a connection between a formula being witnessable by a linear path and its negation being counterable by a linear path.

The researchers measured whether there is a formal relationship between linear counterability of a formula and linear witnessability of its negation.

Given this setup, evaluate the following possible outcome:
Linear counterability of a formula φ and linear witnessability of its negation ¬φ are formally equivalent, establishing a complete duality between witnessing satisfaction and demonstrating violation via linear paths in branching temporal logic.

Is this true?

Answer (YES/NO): YES